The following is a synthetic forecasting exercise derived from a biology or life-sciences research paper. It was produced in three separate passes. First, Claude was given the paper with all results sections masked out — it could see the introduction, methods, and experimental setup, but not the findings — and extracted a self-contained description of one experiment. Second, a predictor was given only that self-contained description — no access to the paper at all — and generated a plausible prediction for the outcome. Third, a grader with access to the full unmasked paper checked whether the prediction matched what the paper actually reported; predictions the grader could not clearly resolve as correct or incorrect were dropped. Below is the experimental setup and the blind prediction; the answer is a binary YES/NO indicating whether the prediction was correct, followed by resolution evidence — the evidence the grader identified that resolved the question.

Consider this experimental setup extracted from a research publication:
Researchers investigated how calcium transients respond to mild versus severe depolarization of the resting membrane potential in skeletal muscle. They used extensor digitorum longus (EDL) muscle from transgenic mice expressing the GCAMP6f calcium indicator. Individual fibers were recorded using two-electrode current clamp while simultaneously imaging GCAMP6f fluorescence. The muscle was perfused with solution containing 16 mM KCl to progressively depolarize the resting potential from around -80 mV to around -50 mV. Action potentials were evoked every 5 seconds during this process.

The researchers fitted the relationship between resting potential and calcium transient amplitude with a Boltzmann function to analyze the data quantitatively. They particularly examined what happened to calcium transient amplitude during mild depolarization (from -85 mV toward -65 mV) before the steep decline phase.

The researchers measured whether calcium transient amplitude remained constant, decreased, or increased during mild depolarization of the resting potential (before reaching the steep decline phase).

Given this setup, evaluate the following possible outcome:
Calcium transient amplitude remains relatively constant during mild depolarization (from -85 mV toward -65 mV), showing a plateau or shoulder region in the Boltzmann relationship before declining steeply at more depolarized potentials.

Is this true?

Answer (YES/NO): NO